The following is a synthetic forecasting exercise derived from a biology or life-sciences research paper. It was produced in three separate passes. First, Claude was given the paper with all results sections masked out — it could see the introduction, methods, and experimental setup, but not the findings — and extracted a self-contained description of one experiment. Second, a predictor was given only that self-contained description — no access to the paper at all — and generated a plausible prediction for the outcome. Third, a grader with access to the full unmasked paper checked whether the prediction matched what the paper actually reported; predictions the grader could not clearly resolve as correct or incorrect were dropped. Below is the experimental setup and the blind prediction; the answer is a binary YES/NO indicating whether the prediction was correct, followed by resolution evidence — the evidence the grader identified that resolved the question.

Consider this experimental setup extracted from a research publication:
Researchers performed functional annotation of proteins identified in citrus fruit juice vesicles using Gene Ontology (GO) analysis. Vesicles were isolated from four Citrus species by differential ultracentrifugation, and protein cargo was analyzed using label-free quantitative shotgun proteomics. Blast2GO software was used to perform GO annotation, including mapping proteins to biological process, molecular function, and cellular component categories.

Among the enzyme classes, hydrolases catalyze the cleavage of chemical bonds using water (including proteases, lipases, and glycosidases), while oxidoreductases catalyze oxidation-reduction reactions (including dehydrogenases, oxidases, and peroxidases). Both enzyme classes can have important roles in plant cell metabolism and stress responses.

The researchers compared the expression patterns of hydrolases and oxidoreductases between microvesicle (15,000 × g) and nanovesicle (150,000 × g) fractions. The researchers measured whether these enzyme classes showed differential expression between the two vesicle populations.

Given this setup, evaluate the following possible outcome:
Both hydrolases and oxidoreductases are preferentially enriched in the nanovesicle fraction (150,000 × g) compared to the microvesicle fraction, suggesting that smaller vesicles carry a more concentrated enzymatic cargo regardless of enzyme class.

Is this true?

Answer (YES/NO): NO